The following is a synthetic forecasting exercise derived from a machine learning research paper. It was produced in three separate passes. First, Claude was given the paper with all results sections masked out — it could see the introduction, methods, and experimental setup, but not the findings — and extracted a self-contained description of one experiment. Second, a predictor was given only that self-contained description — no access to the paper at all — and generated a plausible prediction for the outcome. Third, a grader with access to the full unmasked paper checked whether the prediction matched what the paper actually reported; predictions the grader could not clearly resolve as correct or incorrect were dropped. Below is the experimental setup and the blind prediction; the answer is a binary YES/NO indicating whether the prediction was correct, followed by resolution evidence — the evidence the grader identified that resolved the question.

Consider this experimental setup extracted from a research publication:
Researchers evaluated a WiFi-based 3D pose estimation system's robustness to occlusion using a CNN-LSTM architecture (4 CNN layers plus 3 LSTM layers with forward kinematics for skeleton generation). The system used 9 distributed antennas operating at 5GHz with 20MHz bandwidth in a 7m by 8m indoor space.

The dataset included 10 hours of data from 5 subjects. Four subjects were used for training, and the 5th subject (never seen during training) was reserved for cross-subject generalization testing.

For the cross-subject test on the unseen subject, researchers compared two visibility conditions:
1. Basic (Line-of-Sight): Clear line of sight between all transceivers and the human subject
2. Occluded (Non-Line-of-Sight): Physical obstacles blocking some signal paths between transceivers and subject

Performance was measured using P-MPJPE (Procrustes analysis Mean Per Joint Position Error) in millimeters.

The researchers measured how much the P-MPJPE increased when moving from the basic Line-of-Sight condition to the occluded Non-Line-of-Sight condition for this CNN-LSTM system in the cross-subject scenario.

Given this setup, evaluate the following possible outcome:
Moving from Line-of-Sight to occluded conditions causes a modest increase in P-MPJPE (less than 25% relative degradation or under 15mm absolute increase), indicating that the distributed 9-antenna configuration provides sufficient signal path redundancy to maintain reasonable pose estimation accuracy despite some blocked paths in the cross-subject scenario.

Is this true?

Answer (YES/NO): YES